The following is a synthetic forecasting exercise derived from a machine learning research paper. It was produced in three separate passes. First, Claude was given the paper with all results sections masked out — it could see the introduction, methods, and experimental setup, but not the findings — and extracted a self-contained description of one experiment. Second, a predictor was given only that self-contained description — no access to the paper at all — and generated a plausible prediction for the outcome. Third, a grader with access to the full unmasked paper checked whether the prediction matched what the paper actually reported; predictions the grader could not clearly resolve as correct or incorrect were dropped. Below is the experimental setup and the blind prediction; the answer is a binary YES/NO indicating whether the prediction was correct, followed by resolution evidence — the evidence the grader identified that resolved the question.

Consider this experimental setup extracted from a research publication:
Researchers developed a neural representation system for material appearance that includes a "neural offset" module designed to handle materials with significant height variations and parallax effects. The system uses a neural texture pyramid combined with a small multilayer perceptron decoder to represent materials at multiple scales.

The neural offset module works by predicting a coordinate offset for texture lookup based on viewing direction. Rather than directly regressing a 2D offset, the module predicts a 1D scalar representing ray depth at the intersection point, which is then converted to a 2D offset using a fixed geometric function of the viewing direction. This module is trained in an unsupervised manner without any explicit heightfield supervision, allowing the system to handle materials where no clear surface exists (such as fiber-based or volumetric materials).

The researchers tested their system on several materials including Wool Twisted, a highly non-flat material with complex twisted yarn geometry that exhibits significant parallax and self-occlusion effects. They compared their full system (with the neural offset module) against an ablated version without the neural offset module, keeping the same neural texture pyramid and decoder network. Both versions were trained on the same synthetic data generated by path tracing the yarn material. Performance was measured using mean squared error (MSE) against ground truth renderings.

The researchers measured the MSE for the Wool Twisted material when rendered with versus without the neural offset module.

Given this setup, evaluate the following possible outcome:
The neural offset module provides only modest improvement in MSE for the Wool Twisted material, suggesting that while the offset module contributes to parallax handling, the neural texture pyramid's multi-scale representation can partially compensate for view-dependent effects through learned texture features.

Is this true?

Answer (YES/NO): NO